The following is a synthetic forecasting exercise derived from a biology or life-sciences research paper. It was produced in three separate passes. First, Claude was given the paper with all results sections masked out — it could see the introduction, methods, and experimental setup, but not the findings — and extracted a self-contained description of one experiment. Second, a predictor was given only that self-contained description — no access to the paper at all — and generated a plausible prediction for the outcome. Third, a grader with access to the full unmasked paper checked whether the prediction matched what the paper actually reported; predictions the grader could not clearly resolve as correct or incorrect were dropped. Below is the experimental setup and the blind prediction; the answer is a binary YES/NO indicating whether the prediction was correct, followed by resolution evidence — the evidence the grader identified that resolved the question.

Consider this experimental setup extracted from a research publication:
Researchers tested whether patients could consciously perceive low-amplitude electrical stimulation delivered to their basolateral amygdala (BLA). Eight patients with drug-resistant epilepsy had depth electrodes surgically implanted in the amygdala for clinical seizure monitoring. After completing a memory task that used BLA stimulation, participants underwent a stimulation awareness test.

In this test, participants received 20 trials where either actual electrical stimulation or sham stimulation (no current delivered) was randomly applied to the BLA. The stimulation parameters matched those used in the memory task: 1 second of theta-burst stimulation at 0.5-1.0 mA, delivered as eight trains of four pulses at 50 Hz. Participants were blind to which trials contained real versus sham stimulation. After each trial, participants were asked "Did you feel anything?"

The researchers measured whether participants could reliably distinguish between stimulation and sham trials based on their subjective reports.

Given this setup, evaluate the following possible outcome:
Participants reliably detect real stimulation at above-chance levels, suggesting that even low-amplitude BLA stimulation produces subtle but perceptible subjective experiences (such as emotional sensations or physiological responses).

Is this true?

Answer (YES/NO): NO